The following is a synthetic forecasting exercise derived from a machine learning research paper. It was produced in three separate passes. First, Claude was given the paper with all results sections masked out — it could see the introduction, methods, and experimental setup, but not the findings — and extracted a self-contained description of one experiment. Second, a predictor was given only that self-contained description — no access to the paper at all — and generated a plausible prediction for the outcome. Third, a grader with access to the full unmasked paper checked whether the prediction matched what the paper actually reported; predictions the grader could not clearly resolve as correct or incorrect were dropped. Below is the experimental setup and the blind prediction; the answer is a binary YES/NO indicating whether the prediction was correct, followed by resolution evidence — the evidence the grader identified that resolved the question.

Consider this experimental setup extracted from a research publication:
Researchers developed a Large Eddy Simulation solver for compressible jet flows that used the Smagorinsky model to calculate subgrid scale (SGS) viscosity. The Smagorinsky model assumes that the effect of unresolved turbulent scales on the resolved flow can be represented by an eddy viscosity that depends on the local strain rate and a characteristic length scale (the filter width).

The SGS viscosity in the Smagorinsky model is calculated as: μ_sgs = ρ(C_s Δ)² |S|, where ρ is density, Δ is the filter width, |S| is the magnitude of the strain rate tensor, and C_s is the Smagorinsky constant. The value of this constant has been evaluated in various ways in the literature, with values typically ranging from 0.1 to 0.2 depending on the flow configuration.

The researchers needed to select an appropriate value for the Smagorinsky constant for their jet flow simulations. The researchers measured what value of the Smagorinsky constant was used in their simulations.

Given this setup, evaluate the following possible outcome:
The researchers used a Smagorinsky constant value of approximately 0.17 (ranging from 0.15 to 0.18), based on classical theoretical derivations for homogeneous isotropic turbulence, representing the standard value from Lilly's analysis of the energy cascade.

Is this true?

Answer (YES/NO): YES